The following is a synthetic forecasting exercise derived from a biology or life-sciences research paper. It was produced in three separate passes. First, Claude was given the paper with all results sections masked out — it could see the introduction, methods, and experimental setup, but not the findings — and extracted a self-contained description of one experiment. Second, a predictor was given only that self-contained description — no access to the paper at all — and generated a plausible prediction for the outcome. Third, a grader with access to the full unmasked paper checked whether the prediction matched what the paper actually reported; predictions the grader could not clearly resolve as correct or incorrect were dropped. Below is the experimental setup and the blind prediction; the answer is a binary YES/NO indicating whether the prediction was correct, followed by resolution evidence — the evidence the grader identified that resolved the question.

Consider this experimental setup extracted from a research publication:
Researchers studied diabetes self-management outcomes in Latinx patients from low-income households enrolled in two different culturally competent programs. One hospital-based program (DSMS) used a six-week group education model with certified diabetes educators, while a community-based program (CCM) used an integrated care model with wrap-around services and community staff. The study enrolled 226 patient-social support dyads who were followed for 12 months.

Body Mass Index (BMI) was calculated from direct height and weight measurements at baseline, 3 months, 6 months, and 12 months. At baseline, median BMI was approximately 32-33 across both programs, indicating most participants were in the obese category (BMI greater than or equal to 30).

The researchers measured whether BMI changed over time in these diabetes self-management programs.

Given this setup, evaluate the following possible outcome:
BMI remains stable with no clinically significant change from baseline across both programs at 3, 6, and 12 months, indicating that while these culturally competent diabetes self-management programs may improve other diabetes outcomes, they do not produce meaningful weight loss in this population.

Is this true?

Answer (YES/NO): YES